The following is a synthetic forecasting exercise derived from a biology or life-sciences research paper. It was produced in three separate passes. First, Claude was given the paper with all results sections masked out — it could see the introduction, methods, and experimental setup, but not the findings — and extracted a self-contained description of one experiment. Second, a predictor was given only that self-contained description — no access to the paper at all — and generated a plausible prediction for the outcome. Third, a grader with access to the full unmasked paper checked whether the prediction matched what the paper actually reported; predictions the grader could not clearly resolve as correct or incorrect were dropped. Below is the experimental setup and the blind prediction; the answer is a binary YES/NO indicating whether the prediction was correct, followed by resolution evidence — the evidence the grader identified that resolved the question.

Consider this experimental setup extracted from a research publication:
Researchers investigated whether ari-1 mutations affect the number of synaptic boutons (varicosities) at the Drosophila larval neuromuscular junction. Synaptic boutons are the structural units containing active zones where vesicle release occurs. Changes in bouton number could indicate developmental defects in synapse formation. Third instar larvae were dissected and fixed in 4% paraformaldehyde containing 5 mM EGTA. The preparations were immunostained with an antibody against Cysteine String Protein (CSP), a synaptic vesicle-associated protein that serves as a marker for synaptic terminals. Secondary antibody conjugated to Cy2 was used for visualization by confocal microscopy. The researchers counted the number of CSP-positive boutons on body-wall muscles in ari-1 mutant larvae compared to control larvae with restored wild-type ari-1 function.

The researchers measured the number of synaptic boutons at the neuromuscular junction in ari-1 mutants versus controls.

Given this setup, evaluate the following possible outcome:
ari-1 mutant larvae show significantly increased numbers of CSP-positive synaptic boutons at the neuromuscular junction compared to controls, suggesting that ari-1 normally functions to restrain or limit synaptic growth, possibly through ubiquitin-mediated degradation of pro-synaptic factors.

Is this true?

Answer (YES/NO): NO